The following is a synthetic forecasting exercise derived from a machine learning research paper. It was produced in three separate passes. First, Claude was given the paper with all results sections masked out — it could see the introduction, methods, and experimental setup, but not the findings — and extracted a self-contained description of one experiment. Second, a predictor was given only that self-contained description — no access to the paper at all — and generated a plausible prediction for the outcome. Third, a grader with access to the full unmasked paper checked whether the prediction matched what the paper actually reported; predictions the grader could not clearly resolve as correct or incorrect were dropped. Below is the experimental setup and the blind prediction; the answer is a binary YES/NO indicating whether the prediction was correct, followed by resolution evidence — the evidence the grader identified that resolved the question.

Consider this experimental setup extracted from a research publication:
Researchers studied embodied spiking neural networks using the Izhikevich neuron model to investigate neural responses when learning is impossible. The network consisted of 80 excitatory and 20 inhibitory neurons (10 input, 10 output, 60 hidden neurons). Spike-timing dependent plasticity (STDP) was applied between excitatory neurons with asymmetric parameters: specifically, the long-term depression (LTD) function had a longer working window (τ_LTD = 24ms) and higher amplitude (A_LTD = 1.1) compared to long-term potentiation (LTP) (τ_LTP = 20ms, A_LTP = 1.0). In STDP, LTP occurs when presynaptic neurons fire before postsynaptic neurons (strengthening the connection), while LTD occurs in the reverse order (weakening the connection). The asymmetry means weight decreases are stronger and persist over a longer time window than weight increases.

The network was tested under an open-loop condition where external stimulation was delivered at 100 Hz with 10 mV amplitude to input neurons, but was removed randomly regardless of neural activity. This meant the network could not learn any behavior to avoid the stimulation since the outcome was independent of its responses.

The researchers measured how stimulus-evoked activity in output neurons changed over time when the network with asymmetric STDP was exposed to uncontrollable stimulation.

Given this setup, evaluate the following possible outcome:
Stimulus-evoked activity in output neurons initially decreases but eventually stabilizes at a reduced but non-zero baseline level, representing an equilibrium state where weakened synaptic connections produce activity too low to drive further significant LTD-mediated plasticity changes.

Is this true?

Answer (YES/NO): NO